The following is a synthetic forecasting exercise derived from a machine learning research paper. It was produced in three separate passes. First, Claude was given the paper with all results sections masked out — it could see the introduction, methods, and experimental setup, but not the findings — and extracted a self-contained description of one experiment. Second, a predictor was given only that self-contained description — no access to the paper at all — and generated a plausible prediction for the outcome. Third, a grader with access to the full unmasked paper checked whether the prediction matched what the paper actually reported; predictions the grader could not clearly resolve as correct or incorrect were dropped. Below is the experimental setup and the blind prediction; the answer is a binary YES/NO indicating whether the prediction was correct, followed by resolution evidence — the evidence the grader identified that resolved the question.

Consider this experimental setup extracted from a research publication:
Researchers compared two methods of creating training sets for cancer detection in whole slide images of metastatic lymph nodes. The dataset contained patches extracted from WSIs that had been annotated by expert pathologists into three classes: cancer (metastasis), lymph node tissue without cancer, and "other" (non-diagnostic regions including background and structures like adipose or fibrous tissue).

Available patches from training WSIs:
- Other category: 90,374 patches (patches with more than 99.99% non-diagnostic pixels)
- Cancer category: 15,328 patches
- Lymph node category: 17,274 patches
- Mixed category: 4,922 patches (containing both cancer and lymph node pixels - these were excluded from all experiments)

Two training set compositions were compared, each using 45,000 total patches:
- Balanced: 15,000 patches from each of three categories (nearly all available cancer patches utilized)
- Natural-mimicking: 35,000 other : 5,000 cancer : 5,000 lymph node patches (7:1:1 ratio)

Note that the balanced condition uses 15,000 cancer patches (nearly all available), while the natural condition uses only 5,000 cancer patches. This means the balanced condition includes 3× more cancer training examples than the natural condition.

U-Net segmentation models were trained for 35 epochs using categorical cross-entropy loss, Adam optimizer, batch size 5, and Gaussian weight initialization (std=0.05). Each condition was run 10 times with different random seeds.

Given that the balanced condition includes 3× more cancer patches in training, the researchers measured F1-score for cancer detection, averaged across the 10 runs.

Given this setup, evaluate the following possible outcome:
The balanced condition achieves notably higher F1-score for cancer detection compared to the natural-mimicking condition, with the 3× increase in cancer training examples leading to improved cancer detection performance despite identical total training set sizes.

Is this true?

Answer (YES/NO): NO